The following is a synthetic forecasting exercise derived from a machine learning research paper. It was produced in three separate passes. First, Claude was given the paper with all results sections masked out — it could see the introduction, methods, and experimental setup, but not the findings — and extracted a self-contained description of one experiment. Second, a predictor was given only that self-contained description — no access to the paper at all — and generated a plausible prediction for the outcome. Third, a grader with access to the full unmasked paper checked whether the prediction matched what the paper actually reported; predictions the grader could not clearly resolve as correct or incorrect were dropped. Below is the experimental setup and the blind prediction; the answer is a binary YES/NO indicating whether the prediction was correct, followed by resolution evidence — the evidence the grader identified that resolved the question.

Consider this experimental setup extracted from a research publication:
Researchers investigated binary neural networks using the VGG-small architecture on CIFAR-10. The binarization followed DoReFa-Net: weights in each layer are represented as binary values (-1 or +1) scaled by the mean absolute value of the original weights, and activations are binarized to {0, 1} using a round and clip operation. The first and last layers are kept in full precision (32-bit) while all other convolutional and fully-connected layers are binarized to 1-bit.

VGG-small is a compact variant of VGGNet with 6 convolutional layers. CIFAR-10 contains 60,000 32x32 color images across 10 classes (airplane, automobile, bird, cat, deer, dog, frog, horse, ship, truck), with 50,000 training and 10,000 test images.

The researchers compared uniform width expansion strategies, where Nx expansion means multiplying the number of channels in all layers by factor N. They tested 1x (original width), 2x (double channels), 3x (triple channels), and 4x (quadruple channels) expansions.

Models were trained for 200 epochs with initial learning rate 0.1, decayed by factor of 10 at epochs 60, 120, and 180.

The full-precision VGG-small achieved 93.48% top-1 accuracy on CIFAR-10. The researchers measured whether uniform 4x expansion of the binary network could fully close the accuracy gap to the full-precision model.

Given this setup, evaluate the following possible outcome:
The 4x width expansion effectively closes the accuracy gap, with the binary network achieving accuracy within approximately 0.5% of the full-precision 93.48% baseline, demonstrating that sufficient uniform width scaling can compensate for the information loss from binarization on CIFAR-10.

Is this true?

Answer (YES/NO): NO